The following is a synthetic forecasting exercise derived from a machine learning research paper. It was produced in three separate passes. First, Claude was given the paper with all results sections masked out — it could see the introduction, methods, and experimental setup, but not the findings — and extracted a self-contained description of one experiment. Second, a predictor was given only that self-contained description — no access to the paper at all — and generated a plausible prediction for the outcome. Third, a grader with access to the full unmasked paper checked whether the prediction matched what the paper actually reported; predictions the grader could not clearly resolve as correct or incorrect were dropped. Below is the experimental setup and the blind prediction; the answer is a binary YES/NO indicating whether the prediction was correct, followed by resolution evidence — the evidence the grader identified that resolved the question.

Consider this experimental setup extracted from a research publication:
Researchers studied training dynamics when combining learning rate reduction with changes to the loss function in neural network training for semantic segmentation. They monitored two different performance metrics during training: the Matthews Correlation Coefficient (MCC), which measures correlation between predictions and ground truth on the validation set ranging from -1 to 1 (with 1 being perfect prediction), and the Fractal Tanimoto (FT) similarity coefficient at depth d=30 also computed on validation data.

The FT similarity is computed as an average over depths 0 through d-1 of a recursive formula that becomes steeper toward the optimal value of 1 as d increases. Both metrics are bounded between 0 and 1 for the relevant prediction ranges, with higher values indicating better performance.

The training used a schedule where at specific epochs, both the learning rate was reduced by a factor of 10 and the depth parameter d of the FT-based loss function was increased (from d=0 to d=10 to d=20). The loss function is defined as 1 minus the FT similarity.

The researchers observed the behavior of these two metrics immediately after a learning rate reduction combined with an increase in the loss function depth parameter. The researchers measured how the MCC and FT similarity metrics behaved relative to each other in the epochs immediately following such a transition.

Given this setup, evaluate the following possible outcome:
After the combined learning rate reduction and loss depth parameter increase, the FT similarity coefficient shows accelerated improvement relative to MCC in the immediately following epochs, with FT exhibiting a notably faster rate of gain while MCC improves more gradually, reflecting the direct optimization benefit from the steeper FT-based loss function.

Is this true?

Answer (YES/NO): NO